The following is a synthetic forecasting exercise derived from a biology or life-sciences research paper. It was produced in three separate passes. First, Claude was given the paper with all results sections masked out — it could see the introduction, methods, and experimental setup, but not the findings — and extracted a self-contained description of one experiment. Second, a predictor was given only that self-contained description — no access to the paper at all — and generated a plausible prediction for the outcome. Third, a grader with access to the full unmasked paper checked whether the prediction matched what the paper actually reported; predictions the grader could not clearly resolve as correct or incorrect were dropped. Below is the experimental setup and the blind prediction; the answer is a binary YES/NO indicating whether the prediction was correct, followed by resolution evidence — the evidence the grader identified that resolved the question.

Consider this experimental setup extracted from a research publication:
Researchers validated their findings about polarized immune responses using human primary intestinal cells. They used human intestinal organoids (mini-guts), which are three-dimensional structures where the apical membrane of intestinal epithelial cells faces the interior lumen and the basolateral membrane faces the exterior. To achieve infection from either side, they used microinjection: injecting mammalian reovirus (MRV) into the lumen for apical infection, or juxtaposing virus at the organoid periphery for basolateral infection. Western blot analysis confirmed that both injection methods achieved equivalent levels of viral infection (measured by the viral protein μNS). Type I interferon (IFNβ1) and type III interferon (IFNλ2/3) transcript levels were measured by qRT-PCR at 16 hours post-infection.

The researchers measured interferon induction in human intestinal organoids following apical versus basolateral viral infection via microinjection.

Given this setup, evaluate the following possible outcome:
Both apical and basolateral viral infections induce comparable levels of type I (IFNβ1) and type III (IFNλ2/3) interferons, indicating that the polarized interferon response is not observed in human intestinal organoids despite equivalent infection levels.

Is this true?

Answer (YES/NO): NO